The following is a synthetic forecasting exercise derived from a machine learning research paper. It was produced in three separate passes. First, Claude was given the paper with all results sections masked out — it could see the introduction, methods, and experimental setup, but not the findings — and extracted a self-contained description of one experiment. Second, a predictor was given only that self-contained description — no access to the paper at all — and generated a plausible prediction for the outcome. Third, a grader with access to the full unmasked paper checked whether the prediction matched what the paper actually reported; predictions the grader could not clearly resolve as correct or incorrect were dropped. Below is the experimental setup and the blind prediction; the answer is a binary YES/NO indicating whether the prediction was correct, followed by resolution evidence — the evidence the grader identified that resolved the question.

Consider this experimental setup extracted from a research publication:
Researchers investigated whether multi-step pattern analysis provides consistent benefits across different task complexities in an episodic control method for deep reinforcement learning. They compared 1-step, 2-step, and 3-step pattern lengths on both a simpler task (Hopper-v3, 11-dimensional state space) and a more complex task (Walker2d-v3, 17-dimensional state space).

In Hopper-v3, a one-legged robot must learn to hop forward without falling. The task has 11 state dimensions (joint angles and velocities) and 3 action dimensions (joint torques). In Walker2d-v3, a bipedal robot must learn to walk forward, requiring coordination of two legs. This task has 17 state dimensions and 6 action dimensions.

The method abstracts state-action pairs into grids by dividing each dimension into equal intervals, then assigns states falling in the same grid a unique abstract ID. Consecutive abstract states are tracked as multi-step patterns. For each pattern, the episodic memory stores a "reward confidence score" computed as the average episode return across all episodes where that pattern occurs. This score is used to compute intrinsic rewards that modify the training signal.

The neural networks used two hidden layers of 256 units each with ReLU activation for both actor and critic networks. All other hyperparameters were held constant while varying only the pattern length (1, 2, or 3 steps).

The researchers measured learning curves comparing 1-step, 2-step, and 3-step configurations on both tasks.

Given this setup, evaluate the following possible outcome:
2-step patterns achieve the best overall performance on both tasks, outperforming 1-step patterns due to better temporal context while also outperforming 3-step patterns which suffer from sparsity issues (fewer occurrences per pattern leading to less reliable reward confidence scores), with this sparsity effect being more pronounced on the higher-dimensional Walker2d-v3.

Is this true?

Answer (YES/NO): NO